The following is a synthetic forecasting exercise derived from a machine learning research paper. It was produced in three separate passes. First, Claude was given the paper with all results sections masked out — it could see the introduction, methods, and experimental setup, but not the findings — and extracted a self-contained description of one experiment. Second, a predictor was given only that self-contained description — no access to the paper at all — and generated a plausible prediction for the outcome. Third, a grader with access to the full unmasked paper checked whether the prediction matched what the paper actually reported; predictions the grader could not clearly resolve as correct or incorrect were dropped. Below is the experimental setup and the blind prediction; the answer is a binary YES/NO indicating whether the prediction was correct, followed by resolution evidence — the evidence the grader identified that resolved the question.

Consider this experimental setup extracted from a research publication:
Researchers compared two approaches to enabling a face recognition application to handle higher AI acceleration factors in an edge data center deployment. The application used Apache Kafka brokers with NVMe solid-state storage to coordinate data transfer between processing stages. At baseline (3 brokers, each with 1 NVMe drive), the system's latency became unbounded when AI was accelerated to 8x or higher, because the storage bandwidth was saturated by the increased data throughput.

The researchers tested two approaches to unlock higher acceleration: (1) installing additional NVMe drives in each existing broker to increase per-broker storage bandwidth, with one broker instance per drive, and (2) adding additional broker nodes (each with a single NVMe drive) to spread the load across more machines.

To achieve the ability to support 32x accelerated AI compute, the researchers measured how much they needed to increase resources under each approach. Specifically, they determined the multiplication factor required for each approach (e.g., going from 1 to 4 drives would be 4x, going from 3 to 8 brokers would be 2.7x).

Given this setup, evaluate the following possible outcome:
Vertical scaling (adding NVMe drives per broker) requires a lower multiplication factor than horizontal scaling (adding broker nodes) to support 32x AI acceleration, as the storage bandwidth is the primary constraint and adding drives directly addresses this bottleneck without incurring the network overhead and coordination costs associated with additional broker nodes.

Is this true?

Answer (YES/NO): NO